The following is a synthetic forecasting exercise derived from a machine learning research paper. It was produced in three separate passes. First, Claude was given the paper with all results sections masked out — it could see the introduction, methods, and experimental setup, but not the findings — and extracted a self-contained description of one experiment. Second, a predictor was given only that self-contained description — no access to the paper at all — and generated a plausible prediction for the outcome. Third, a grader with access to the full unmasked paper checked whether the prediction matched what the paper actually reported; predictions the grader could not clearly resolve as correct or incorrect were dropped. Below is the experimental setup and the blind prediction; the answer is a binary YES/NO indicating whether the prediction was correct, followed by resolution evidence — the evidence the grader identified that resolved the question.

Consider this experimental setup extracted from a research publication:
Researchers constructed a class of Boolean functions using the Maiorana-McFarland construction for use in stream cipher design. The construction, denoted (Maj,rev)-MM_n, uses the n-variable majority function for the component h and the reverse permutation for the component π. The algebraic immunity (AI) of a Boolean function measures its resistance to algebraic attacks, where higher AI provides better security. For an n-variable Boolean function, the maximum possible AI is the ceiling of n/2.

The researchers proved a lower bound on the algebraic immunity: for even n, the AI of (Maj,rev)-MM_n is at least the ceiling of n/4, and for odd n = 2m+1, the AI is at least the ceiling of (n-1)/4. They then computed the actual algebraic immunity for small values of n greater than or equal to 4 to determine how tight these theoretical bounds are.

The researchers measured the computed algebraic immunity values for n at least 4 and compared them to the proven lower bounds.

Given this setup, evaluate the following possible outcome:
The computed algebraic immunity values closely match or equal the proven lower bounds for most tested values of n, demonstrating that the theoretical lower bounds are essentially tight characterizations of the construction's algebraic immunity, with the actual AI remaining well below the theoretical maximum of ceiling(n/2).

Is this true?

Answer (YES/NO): YES